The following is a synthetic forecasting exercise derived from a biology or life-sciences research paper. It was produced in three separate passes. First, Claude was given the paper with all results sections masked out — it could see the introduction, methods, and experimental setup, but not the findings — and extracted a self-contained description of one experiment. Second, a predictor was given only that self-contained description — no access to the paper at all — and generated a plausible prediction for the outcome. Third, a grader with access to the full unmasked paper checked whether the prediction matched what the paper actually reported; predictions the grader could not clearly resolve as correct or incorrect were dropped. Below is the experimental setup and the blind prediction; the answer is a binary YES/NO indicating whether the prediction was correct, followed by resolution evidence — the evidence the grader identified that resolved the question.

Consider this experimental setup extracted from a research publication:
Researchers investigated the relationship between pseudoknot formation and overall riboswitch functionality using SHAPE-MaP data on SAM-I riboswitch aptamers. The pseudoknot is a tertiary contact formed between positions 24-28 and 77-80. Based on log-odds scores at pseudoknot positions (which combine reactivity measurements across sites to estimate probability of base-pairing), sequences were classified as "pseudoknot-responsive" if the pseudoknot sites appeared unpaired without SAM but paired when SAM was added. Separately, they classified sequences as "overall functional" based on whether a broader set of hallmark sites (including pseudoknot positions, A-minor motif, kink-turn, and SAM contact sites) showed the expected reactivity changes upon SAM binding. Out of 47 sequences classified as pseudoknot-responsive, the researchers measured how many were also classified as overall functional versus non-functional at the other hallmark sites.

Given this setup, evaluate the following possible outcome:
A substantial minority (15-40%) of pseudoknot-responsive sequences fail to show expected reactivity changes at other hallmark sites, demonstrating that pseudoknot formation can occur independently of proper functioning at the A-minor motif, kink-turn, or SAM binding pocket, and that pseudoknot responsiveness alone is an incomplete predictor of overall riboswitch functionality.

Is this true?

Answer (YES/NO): NO